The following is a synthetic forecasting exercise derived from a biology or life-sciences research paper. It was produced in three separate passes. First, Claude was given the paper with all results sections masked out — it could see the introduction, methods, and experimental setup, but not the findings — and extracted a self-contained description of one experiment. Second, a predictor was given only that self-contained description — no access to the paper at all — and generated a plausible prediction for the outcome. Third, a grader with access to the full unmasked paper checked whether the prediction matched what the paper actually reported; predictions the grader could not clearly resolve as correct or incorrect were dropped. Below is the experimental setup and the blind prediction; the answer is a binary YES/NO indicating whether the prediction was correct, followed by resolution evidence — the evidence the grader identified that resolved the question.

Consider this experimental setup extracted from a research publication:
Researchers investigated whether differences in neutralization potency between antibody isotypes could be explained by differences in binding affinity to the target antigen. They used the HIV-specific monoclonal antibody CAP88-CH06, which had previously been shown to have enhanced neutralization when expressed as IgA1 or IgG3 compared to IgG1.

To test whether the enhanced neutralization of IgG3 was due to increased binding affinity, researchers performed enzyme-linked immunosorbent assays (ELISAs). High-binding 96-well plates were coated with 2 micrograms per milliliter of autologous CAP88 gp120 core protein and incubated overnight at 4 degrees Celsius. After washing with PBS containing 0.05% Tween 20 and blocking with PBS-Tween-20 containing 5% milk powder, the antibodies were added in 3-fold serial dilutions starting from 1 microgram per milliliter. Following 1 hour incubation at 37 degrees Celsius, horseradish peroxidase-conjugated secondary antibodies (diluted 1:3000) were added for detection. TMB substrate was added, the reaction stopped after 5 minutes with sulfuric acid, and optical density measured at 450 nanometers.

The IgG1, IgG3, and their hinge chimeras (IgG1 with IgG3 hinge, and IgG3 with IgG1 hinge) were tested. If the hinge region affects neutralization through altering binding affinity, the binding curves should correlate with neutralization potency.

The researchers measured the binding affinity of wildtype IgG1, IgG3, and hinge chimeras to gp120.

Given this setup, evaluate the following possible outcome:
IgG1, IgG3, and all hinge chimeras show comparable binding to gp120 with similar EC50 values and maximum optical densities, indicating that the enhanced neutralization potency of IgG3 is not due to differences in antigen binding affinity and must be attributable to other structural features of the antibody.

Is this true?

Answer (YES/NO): YES